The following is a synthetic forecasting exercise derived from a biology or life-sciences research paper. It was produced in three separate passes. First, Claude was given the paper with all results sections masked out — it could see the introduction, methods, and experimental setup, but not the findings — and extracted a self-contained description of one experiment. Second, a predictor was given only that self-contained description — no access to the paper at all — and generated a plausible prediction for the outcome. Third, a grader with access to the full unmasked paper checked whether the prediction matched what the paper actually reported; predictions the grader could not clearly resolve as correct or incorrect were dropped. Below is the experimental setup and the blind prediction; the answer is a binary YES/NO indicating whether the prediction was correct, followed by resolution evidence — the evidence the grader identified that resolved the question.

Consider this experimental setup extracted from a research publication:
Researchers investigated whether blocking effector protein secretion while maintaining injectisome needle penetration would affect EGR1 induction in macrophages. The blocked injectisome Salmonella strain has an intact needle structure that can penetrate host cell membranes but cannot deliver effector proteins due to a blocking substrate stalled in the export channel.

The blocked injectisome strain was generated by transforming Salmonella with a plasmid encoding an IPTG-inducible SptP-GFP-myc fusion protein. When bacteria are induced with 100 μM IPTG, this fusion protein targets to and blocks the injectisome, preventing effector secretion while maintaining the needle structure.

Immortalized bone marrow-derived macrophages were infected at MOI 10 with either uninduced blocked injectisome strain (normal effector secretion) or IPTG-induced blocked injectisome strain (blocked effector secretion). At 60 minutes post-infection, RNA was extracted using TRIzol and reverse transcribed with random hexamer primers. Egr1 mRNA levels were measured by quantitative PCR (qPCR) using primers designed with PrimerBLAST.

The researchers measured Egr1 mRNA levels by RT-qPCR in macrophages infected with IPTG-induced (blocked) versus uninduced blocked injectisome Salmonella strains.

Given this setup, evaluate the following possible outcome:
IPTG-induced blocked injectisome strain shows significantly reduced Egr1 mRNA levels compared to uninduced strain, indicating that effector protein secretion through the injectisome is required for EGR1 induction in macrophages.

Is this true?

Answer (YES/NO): NO